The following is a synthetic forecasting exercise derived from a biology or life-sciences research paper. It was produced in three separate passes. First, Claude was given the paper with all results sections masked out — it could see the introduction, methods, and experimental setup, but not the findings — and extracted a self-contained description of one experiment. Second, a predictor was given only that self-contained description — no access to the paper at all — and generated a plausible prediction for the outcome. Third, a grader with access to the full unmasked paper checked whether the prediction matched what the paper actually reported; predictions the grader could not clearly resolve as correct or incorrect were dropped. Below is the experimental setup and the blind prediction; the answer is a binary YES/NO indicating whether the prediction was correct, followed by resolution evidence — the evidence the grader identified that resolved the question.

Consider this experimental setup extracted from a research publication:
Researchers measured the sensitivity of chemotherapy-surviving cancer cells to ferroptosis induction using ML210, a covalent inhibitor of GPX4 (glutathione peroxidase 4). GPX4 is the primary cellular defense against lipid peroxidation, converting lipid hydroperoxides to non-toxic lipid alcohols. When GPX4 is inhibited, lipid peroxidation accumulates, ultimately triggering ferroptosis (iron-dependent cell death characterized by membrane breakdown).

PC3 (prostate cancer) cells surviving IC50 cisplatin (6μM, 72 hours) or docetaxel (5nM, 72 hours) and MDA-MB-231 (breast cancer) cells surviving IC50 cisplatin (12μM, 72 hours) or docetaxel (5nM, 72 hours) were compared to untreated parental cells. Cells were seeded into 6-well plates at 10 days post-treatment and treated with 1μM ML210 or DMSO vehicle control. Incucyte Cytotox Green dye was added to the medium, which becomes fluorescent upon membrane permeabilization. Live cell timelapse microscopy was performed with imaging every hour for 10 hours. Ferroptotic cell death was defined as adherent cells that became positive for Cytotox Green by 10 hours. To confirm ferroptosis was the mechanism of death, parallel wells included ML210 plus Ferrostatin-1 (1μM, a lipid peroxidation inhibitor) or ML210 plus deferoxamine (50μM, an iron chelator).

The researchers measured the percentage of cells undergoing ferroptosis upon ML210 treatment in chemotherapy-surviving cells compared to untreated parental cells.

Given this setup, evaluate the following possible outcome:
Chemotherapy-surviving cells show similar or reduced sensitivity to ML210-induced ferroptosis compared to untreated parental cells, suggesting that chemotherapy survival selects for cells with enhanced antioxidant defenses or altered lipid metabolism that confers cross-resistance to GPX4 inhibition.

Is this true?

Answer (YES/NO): NO